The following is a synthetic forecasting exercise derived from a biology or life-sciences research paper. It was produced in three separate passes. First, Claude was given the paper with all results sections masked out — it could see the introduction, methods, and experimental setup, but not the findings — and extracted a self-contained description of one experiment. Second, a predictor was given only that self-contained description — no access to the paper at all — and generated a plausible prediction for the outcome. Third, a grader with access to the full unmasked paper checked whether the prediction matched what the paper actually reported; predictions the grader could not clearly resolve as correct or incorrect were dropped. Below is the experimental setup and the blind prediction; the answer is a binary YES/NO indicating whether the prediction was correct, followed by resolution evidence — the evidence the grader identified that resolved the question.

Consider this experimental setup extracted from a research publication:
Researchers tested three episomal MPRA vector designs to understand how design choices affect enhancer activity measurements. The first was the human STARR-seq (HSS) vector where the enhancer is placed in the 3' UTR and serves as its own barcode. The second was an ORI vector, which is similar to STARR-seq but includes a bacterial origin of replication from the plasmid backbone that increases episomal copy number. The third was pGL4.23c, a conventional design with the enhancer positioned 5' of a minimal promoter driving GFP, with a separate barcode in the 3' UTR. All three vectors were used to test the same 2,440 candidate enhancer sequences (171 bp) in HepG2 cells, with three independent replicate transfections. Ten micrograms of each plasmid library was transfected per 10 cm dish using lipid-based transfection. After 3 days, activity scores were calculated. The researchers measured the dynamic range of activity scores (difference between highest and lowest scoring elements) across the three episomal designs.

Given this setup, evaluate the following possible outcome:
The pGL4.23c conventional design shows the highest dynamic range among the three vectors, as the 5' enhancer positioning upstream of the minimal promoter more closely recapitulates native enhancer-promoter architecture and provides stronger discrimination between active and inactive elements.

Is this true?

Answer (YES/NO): YES